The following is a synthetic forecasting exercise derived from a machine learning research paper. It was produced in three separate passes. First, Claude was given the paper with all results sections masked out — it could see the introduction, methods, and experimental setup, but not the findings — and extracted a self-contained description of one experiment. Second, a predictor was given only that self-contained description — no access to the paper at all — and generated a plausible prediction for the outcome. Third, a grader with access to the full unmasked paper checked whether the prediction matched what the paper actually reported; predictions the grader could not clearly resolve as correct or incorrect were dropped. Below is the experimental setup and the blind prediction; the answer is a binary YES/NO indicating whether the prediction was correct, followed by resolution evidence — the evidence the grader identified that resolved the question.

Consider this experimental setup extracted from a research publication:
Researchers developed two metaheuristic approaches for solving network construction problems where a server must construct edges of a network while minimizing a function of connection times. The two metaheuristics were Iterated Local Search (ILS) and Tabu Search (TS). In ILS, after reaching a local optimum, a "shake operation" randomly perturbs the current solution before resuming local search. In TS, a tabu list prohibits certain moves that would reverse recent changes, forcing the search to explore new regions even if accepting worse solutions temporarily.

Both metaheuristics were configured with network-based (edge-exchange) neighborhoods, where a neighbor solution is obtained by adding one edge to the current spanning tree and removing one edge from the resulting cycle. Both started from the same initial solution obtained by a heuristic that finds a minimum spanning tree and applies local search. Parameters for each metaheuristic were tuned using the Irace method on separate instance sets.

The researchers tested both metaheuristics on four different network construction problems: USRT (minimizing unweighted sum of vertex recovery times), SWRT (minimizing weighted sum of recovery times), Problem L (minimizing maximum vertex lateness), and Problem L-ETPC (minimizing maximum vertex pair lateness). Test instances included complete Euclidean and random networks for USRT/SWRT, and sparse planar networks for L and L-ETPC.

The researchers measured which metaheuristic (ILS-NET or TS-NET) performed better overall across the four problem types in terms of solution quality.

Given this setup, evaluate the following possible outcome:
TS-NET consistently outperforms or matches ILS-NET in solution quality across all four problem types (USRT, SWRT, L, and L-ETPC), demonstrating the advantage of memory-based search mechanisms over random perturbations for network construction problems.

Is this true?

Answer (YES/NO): NO